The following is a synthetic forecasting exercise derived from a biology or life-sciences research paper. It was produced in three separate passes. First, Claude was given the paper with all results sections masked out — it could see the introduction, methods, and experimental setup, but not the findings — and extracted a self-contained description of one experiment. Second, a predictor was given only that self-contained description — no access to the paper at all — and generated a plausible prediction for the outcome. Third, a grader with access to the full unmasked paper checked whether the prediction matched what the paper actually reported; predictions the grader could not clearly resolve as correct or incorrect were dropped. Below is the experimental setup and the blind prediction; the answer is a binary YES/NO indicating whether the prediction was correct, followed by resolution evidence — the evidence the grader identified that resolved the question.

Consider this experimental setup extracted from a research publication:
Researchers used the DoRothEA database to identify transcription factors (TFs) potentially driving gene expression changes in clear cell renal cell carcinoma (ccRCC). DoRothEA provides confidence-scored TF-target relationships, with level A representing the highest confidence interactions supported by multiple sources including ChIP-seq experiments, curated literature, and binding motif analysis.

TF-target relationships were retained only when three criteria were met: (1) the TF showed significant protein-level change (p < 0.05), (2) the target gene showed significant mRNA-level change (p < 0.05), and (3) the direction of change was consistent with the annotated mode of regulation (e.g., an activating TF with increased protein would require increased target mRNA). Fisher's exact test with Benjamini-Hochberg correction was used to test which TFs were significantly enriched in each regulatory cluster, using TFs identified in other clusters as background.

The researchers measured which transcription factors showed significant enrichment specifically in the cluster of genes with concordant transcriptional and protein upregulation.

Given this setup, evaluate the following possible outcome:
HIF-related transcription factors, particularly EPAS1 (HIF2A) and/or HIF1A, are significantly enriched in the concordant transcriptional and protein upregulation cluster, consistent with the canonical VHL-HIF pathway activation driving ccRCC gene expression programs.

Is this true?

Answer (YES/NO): YES